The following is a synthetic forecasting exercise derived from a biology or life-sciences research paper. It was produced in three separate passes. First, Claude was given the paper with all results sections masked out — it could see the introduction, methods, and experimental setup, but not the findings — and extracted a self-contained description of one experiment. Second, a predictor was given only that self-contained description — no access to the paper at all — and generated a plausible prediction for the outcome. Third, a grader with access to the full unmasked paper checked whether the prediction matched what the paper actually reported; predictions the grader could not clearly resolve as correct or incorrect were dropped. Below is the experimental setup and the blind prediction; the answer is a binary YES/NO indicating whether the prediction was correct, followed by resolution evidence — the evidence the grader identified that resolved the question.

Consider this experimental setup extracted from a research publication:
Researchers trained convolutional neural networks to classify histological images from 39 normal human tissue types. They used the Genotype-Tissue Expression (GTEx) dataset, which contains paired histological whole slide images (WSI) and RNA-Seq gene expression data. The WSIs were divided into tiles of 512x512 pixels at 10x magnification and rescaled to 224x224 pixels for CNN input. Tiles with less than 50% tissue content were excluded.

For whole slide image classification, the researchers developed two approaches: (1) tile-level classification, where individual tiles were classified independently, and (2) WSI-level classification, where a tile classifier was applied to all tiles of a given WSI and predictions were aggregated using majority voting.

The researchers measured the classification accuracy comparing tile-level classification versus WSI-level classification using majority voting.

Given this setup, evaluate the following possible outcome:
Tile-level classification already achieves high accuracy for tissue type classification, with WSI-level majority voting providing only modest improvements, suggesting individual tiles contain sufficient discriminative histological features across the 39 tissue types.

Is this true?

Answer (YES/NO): NO